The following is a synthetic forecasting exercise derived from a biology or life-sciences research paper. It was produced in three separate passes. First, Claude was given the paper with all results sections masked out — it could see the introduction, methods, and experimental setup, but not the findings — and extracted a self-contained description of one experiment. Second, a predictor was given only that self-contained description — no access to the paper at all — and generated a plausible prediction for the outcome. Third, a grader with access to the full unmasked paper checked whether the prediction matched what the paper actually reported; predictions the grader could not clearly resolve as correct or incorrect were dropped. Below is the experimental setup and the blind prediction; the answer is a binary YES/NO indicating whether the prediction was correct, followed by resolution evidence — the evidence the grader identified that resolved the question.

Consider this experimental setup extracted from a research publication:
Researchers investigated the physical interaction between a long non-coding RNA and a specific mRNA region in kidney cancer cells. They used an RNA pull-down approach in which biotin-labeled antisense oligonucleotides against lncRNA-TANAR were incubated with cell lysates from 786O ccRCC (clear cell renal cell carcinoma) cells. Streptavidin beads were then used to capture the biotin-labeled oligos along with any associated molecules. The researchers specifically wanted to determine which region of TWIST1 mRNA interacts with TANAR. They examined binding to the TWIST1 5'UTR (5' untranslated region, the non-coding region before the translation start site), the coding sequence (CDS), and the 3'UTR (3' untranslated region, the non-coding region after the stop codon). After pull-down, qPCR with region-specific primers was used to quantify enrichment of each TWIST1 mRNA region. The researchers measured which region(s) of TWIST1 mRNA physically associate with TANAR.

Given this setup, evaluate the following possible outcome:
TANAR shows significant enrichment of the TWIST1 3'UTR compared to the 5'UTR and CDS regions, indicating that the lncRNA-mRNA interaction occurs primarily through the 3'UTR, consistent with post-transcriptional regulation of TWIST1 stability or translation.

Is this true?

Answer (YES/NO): NO